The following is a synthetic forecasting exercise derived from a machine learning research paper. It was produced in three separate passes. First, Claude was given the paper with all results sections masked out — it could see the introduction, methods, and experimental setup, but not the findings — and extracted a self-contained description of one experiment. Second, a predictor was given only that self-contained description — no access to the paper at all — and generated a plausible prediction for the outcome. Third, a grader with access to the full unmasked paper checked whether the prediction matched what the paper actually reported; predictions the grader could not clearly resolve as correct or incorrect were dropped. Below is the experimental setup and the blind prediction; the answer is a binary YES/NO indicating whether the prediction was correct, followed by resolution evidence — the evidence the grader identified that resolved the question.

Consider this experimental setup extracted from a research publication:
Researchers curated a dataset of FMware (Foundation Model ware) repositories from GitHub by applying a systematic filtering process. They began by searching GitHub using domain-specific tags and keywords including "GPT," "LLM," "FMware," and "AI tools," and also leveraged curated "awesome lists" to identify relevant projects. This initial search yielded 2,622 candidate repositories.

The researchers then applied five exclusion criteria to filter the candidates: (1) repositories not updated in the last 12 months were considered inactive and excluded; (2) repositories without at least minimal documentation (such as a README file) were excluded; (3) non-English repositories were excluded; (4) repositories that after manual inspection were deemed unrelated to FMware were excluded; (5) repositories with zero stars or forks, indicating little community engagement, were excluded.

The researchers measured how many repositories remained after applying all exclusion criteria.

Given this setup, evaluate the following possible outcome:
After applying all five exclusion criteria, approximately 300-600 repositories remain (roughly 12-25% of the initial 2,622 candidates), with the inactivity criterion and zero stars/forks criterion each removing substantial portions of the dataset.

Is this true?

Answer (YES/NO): NO